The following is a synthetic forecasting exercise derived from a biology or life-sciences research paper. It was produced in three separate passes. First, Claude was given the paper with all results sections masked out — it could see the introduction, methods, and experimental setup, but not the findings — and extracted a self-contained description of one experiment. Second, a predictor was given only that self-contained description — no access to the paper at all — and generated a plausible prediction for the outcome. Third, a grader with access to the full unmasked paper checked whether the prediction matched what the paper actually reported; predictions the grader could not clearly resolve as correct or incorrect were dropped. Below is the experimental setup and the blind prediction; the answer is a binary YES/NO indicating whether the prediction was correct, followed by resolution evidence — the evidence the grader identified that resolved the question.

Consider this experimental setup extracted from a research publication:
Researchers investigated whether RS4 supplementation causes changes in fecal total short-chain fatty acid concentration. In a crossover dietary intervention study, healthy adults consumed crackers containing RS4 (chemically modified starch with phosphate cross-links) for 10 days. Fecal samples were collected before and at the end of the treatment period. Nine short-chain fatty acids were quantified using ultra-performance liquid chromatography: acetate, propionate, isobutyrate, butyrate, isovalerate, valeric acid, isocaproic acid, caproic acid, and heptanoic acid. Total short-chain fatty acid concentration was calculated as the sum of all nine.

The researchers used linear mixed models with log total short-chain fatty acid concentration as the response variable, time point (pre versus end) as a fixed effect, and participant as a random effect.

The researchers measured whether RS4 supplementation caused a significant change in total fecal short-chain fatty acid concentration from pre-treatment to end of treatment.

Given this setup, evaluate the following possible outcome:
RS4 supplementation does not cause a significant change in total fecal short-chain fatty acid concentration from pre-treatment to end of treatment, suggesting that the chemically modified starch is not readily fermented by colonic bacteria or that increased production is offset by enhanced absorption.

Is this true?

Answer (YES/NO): NO